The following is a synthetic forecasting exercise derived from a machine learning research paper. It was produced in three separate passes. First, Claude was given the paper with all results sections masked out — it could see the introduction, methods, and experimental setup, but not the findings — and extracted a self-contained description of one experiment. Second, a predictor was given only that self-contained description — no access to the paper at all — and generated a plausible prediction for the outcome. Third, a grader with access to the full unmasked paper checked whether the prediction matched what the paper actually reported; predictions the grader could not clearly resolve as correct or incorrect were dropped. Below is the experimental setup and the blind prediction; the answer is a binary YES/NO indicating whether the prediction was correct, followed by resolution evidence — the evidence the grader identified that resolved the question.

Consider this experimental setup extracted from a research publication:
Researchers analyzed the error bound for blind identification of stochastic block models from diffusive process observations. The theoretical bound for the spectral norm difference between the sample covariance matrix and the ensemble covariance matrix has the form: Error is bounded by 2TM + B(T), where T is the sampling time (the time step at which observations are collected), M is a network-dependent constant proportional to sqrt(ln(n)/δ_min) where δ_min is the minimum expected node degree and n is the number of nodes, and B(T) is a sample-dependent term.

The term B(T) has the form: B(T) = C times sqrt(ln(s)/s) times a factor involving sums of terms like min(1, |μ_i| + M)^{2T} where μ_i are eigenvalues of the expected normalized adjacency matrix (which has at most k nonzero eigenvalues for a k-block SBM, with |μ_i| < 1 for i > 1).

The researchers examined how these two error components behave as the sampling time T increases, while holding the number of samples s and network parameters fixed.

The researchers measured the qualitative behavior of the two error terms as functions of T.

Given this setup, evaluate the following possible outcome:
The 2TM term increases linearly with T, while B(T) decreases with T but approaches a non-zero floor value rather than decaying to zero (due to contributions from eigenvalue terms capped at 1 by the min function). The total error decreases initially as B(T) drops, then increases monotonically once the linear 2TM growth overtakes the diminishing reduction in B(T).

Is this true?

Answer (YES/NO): NO